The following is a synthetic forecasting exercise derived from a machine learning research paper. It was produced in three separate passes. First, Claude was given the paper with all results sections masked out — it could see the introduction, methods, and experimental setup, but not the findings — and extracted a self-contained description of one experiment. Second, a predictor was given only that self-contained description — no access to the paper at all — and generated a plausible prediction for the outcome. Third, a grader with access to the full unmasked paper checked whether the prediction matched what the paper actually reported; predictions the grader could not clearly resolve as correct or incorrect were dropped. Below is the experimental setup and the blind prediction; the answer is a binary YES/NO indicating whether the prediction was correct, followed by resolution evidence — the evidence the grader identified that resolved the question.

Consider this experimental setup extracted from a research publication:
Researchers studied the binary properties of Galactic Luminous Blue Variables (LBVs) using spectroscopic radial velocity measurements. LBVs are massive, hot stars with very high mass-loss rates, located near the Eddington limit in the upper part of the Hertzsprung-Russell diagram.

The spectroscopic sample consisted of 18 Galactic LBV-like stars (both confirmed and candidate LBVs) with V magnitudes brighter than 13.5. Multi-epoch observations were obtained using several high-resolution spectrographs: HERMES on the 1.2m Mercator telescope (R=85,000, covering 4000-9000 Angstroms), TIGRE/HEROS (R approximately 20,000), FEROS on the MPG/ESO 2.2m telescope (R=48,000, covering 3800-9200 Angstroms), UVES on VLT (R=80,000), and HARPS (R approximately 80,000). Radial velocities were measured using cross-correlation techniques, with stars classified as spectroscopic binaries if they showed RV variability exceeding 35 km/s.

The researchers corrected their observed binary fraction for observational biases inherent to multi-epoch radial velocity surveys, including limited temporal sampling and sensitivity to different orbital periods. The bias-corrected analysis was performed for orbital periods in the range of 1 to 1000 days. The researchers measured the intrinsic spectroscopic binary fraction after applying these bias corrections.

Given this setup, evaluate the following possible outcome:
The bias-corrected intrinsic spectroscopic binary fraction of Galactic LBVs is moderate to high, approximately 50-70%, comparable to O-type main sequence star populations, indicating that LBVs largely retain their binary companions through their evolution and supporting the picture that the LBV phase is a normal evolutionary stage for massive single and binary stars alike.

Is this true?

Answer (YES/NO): YES